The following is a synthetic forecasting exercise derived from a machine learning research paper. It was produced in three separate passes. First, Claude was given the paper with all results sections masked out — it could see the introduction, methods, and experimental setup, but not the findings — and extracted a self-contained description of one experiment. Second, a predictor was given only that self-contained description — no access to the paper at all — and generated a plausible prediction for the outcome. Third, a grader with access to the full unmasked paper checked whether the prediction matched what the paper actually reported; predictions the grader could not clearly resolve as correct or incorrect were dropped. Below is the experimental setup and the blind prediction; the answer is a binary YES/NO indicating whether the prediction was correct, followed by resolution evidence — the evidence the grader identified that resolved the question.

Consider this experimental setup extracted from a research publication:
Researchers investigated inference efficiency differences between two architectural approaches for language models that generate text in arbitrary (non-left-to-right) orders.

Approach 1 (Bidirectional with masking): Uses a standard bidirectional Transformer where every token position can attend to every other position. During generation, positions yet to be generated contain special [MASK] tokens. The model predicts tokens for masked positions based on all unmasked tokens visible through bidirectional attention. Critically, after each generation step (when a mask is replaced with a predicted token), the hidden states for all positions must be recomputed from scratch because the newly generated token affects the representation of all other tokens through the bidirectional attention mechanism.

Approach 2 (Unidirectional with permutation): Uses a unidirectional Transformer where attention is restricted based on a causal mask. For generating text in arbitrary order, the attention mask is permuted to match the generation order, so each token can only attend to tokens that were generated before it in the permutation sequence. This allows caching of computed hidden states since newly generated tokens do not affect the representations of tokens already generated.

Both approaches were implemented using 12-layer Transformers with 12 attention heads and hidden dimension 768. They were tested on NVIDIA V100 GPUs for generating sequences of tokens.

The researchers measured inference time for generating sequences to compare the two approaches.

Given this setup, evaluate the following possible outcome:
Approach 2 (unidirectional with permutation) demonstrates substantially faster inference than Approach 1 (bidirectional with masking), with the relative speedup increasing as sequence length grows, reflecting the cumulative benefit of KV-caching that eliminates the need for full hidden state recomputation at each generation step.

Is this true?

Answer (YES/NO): NO